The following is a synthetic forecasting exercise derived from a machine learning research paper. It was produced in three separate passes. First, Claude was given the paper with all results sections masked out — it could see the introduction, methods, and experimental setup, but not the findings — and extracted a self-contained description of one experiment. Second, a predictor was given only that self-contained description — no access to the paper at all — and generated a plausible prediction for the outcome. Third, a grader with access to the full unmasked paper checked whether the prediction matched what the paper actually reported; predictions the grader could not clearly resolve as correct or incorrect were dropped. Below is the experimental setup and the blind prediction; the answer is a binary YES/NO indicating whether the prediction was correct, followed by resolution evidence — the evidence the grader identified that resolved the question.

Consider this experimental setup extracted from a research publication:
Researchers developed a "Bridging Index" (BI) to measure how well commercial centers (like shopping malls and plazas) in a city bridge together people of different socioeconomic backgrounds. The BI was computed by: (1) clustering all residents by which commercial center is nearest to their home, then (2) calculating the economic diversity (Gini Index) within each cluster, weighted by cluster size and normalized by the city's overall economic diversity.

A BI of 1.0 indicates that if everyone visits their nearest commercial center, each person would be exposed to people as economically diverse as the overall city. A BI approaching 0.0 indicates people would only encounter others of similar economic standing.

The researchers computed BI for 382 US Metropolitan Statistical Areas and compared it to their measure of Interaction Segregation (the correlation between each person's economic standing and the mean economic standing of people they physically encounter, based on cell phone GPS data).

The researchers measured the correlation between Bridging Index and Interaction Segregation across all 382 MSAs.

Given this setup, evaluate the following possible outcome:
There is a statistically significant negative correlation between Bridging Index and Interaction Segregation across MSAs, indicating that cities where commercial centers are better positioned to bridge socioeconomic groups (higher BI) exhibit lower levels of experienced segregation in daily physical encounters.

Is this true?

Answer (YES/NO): YES